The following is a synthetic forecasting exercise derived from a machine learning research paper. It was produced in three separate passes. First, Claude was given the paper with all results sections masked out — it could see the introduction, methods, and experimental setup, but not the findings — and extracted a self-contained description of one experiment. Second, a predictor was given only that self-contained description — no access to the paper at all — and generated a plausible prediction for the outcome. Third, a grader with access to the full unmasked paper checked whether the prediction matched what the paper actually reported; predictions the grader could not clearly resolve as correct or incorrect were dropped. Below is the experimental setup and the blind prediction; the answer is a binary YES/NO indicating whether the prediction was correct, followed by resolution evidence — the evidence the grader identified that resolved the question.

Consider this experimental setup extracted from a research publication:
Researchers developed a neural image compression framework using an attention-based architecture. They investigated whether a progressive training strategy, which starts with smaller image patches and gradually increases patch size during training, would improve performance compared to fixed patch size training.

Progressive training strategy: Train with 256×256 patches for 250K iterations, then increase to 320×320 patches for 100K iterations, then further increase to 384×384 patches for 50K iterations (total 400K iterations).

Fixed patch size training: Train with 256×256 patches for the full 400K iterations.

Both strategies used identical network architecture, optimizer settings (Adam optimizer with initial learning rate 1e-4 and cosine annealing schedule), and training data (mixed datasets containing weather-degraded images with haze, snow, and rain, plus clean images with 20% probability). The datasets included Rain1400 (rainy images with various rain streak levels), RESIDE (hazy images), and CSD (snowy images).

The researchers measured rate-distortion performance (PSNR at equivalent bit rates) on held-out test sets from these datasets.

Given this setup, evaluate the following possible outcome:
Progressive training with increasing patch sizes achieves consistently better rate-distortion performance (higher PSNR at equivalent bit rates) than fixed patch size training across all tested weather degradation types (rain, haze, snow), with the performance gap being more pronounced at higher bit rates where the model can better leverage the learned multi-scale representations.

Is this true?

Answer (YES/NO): NO